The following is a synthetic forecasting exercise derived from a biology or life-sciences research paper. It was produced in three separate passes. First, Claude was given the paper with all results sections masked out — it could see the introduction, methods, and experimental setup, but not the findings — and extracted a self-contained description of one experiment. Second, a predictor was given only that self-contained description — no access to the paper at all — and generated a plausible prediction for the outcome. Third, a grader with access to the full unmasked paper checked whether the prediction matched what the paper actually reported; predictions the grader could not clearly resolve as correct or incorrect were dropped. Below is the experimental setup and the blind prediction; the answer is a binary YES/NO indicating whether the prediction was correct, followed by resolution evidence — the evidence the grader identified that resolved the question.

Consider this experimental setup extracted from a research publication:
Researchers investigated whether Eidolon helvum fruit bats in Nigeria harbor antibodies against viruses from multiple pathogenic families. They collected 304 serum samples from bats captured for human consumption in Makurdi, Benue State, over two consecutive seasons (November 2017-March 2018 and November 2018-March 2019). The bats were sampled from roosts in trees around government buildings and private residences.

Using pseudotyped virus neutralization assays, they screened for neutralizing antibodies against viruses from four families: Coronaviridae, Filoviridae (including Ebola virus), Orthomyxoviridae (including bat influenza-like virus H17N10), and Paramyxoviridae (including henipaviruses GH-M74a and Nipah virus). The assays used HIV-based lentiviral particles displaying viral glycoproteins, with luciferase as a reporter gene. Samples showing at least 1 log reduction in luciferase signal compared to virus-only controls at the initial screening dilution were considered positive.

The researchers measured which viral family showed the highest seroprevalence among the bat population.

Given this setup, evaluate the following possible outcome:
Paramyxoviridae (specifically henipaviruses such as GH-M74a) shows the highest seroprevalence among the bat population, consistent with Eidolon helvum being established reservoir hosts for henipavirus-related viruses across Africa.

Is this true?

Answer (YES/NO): YES